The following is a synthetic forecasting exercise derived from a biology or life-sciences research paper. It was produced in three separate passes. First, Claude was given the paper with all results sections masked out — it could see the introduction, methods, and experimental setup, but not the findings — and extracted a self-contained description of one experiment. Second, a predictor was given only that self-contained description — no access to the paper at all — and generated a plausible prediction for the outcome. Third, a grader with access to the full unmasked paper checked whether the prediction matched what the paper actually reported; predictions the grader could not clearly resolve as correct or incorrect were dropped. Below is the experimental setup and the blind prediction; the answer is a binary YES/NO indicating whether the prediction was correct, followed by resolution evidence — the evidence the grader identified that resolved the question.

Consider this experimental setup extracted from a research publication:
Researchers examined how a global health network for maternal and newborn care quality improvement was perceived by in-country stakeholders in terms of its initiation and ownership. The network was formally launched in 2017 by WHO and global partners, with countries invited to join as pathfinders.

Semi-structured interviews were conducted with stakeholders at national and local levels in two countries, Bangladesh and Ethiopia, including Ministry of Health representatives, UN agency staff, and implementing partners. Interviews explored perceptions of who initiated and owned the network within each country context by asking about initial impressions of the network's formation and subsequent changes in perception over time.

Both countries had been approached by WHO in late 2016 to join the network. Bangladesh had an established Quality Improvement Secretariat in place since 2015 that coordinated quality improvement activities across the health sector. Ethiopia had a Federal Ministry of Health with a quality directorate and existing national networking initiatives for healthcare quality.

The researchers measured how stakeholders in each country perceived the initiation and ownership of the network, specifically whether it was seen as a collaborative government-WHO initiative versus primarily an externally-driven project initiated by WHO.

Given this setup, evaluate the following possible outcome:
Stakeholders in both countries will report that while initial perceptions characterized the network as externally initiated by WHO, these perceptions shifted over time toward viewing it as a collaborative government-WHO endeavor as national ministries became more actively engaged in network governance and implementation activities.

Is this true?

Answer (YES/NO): NO